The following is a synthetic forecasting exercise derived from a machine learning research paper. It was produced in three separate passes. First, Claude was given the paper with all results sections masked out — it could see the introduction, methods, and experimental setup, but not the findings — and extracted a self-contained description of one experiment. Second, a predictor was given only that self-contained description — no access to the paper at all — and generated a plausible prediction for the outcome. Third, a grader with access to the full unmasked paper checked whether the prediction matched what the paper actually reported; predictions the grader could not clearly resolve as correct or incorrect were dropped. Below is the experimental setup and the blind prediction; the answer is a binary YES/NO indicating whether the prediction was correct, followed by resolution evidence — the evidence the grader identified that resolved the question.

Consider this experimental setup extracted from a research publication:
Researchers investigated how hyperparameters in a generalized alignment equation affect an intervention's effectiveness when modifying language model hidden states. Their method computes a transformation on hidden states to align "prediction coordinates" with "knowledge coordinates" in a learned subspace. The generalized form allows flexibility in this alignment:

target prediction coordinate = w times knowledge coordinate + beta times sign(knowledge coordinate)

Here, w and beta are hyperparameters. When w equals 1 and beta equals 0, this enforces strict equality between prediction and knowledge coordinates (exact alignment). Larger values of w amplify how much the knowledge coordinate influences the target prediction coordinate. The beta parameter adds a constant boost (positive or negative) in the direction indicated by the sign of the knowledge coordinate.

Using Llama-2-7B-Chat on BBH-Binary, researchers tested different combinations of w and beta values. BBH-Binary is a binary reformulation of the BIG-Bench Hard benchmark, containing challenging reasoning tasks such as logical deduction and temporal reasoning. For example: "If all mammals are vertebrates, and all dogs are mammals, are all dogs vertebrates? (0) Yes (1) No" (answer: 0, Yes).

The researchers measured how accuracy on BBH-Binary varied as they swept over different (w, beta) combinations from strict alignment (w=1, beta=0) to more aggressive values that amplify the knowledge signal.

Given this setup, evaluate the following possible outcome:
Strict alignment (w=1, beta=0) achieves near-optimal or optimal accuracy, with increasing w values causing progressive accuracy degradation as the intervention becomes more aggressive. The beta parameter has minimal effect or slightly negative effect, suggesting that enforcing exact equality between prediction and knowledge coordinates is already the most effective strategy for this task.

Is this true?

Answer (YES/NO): NO